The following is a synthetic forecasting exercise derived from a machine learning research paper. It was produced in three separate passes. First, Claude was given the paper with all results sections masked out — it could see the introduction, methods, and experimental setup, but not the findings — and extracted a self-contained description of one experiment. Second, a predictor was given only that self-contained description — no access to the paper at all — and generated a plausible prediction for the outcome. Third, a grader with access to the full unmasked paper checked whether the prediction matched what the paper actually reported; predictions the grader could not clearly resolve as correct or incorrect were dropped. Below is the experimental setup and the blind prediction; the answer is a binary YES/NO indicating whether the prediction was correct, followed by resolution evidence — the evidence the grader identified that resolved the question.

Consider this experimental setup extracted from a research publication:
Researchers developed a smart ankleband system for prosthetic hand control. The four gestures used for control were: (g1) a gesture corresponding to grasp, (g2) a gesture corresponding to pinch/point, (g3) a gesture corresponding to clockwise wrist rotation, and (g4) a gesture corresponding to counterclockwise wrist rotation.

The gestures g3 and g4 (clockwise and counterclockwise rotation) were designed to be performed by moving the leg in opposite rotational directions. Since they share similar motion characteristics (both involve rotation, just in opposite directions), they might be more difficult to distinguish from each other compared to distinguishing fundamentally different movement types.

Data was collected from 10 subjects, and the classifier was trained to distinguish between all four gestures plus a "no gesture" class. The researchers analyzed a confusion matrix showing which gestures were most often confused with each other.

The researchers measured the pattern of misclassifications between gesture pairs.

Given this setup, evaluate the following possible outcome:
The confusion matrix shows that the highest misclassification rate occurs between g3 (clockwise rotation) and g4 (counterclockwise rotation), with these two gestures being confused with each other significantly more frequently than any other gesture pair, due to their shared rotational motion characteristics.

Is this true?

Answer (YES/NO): YES